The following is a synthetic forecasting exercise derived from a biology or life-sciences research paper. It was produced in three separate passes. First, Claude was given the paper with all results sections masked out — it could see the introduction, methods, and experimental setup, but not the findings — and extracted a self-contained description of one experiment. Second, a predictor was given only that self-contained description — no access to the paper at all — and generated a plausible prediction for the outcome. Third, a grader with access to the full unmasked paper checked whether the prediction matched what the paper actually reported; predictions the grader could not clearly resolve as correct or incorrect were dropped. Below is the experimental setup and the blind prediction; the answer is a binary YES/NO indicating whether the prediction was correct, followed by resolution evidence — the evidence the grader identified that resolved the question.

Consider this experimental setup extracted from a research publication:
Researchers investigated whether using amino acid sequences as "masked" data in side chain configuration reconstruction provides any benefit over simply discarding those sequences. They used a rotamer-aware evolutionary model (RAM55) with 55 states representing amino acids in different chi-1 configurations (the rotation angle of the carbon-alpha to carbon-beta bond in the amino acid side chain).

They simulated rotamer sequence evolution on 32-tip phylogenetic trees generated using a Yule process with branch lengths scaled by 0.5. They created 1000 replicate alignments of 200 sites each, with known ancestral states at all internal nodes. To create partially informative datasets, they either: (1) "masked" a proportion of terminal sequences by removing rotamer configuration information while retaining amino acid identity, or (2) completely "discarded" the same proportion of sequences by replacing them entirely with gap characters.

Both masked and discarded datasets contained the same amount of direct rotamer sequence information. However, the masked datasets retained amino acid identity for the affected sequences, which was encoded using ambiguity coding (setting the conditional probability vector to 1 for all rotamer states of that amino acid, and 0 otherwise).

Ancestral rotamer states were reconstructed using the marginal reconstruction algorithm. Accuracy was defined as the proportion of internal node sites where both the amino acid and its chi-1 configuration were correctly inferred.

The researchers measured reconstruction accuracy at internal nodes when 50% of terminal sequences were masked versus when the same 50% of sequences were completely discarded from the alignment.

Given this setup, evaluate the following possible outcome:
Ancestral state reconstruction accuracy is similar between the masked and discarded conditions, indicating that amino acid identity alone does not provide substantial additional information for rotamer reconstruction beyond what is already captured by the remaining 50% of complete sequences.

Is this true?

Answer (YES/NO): NO